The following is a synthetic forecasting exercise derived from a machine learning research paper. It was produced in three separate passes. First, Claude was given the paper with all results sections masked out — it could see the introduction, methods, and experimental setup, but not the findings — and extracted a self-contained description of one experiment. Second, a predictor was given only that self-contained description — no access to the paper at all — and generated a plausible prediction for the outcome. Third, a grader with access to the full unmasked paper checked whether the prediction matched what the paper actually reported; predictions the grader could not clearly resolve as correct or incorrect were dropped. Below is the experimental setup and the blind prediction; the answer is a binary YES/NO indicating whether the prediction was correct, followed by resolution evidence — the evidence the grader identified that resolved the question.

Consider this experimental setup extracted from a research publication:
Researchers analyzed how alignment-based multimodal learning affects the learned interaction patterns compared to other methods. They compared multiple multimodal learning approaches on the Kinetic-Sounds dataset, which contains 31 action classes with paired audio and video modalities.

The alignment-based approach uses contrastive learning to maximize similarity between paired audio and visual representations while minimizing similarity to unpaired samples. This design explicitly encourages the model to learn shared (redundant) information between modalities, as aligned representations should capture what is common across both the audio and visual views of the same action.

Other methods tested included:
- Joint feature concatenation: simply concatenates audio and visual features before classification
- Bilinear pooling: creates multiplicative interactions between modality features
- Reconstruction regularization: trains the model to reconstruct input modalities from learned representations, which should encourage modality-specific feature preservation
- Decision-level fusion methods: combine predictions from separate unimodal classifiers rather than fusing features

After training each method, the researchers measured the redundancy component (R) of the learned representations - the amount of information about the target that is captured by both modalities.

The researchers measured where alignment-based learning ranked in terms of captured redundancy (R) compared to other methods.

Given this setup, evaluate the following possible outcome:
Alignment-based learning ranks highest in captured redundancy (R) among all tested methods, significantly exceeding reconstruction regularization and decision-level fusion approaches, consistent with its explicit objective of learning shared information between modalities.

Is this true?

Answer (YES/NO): NO